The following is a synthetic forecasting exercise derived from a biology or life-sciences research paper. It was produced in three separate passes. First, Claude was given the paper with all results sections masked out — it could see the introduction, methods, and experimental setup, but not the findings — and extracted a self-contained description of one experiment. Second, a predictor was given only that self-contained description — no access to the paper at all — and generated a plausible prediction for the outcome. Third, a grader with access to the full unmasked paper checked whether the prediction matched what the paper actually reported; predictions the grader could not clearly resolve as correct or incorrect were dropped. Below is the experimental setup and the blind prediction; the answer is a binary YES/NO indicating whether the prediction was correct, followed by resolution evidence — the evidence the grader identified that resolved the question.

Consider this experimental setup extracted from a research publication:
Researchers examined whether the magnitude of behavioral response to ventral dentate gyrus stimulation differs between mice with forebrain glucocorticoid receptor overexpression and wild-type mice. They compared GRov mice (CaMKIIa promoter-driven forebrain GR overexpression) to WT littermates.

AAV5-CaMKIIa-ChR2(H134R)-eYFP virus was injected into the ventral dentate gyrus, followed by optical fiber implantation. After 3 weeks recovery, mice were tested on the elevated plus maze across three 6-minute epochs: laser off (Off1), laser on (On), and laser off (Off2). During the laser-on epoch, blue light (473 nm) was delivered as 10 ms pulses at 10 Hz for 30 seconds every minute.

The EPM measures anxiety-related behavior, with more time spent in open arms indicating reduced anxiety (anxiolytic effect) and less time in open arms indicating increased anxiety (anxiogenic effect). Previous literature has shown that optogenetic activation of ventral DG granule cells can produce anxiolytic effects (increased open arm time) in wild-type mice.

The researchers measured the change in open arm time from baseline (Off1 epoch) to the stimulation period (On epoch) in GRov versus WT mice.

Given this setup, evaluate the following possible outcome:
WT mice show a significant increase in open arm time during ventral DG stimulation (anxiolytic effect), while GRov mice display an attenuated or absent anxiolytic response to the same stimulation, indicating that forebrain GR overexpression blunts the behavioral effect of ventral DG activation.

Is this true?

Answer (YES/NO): NO